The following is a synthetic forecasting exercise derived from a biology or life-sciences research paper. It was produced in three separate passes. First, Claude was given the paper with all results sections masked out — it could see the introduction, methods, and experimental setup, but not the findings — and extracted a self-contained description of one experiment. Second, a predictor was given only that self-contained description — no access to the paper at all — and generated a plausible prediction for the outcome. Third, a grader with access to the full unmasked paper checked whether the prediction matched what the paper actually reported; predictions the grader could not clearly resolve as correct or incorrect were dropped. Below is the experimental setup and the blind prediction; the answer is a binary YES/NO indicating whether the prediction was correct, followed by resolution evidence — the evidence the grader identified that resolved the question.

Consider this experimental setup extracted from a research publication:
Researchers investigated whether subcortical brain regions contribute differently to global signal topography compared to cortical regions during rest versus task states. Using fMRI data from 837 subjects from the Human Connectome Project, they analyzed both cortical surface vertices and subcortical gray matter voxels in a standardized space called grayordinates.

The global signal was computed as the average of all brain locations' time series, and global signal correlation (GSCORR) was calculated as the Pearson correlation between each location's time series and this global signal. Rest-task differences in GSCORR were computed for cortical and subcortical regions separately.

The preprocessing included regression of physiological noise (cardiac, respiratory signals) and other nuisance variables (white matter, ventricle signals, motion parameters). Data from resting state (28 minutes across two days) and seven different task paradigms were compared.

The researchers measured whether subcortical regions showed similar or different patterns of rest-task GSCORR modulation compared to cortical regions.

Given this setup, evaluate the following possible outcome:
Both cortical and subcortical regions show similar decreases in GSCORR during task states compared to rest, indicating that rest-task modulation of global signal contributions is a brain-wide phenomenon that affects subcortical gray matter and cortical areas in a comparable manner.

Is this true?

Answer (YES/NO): NO